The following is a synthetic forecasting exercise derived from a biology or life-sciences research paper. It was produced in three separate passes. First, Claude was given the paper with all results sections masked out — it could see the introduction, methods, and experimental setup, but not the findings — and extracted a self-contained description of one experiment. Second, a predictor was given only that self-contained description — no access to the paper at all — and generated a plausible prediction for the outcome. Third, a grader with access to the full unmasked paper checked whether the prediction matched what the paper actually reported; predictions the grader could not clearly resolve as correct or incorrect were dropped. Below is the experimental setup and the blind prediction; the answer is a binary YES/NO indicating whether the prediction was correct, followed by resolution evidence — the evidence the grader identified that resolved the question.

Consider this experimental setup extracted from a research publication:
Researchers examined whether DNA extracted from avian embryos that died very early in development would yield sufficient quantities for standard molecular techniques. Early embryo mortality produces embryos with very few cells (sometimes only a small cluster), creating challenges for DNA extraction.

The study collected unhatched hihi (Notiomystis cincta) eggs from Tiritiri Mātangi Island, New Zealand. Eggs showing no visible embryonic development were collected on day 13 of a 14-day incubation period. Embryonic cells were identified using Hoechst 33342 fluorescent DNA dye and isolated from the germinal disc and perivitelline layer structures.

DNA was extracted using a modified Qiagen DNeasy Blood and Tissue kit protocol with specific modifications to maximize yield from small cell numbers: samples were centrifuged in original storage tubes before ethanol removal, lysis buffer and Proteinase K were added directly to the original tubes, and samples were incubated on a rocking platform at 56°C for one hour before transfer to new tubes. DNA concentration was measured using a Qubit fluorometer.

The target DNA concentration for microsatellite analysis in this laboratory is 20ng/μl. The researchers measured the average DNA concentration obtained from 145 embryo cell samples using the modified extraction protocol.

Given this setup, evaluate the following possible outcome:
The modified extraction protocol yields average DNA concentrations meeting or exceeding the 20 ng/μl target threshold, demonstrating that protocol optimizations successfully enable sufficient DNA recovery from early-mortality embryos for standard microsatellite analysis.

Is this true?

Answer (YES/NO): YES